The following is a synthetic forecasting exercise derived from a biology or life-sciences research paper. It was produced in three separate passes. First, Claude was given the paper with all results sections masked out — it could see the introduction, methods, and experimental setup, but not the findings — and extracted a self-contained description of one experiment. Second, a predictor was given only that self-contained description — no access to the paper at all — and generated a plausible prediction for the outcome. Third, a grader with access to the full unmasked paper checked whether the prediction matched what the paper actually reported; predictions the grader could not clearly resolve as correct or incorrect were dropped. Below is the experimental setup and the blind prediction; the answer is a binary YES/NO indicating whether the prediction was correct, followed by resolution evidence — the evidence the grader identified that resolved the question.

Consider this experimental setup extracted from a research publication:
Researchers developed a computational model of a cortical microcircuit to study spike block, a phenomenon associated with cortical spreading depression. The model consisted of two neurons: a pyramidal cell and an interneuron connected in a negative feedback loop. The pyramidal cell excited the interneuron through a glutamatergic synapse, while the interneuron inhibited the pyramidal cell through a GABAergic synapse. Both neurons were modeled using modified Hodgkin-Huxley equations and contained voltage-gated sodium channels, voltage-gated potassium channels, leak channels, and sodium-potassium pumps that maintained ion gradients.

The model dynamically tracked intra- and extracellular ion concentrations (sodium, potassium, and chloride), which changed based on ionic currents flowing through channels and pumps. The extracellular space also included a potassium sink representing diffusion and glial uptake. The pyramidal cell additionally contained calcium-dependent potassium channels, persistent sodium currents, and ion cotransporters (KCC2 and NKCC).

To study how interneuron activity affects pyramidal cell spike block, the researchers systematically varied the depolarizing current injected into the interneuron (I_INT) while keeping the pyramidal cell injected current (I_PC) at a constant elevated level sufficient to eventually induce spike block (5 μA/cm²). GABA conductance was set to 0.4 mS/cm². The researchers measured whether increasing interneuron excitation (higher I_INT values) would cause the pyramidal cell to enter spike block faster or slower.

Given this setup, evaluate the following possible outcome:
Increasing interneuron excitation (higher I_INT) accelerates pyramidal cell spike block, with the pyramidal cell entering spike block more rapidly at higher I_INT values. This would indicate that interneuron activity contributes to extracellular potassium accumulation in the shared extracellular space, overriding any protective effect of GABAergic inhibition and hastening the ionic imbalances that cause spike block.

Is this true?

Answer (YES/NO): YES